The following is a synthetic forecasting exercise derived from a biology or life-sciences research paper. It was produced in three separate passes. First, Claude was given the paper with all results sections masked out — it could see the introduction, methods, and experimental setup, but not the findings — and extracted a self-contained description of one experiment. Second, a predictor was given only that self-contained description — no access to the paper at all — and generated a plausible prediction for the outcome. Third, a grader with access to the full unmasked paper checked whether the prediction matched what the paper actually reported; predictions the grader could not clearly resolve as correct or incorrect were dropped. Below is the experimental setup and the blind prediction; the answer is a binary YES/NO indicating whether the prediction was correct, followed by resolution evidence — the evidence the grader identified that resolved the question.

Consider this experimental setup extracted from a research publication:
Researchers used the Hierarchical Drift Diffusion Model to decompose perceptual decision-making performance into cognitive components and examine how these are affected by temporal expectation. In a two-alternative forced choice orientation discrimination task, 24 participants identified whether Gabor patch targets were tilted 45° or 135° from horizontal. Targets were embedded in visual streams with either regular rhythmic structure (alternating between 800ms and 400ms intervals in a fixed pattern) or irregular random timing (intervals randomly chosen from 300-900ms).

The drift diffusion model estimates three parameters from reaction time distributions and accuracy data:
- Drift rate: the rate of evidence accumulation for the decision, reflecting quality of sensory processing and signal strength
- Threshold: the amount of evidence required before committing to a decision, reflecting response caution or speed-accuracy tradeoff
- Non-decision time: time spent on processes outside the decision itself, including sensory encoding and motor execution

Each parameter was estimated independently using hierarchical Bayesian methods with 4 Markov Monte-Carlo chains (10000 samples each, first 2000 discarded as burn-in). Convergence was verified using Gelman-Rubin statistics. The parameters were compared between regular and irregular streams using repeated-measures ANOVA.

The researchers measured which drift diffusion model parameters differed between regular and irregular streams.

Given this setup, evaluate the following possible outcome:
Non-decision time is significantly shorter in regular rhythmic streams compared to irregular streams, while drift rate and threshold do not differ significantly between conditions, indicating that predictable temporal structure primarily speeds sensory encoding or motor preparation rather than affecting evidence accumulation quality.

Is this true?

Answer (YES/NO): NO